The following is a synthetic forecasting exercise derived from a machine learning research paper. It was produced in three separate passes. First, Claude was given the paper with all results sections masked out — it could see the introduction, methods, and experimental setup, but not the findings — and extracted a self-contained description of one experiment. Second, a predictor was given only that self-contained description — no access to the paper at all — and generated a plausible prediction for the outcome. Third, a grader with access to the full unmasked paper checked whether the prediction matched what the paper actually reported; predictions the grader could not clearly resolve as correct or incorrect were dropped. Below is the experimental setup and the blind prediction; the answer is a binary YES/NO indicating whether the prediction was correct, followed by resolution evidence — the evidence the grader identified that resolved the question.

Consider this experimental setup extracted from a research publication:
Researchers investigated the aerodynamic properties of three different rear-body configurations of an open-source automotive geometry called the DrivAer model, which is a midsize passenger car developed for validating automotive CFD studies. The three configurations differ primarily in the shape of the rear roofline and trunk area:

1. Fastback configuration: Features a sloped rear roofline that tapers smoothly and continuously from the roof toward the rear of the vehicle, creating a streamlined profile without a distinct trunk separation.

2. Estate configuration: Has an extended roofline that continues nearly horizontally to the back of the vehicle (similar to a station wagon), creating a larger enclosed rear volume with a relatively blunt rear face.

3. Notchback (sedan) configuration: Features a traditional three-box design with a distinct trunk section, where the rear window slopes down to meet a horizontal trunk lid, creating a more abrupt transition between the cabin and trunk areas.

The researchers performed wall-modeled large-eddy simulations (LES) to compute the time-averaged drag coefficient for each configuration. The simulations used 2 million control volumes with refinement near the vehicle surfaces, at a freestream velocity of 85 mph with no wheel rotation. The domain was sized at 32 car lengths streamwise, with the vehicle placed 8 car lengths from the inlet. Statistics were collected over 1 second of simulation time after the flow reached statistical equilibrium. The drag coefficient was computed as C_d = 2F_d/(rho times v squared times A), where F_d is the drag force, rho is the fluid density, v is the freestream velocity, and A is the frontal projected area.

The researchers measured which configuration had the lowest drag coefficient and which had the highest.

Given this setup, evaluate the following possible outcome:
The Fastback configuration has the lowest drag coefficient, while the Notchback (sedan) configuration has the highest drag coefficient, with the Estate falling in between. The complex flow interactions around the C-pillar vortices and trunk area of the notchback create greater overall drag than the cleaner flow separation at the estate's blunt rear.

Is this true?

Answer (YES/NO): NO